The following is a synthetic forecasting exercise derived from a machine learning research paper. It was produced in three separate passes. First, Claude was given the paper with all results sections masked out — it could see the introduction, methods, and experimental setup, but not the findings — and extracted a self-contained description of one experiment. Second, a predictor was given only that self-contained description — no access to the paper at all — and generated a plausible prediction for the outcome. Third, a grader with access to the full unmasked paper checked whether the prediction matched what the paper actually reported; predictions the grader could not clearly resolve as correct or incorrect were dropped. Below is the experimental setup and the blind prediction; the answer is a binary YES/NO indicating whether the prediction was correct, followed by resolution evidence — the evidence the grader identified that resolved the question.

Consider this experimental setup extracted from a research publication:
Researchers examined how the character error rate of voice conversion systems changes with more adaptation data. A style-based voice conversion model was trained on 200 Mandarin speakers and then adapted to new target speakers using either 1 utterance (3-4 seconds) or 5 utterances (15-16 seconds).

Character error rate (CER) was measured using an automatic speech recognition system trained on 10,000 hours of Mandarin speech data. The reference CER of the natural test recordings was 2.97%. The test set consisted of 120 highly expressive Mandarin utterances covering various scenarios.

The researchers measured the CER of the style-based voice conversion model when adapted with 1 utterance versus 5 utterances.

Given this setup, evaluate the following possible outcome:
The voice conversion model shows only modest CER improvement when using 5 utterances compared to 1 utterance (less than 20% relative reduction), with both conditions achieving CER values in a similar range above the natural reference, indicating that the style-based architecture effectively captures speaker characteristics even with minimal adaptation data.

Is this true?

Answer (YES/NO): YES